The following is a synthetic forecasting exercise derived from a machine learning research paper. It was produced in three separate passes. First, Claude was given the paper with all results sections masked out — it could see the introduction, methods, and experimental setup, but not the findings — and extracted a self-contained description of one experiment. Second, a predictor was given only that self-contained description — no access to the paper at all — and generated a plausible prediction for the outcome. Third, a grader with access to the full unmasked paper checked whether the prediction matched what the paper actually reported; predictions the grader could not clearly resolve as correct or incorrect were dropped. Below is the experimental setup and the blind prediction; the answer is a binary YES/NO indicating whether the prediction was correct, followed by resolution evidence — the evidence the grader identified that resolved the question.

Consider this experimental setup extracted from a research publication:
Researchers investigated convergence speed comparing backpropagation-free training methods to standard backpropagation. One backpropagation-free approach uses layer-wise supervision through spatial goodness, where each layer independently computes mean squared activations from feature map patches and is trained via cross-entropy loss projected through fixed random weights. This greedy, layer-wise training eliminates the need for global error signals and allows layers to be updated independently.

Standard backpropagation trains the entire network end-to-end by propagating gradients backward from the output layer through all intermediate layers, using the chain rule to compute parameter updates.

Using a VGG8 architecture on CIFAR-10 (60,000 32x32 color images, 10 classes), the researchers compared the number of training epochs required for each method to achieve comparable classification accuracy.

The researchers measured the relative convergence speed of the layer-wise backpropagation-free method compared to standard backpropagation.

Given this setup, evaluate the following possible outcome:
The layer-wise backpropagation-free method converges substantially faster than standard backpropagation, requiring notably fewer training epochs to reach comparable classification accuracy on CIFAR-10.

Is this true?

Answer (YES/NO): NO